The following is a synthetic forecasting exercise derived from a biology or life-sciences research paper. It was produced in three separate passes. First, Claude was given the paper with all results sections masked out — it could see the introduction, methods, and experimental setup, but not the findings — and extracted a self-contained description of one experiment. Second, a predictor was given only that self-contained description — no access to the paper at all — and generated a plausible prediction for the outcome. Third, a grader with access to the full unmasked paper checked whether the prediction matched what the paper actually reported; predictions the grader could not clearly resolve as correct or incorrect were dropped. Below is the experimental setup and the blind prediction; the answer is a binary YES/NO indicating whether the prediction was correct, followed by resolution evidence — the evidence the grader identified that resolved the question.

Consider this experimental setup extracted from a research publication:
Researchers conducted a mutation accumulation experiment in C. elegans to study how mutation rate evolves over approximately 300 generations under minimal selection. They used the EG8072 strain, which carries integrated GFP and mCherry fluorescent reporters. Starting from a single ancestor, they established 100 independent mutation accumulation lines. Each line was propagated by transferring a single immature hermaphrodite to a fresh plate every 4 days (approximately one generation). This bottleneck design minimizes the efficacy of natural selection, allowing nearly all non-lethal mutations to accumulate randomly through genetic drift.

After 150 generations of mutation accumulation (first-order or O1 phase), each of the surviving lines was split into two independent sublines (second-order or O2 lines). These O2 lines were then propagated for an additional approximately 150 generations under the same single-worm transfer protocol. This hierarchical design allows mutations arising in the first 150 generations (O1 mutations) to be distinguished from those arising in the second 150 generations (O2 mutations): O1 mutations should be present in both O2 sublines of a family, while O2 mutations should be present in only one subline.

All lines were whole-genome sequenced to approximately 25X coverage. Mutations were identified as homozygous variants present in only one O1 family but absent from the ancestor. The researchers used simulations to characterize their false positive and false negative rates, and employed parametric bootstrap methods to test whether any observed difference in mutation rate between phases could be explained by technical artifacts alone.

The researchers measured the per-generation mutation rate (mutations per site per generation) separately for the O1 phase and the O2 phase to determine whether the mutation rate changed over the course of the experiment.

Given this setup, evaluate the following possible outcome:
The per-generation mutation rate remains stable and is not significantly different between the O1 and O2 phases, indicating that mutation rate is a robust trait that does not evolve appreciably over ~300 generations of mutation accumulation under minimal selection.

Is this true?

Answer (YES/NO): NO